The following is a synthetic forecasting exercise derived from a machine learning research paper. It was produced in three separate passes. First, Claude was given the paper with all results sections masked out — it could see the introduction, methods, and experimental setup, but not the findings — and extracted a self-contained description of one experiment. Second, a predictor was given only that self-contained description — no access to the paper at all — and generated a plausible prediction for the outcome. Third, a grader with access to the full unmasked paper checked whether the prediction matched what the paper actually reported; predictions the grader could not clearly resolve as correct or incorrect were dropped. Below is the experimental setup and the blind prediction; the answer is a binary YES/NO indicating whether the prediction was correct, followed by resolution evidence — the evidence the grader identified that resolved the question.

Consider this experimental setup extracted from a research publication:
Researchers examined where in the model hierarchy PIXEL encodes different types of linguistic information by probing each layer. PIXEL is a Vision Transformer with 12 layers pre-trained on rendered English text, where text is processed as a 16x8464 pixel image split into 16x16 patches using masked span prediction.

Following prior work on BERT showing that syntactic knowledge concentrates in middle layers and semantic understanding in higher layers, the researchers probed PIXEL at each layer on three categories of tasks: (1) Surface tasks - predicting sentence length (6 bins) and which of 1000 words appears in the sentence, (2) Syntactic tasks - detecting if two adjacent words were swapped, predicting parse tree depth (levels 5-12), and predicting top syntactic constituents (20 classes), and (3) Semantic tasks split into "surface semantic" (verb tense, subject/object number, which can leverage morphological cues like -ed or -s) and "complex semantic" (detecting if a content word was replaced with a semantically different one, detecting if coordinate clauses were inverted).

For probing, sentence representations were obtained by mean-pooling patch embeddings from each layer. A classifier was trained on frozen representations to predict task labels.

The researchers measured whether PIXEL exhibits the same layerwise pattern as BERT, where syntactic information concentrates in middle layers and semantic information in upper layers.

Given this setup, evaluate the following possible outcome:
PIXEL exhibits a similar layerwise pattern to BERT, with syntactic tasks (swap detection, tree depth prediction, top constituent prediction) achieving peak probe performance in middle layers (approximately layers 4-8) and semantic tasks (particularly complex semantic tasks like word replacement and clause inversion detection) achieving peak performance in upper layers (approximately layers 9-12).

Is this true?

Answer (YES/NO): NO